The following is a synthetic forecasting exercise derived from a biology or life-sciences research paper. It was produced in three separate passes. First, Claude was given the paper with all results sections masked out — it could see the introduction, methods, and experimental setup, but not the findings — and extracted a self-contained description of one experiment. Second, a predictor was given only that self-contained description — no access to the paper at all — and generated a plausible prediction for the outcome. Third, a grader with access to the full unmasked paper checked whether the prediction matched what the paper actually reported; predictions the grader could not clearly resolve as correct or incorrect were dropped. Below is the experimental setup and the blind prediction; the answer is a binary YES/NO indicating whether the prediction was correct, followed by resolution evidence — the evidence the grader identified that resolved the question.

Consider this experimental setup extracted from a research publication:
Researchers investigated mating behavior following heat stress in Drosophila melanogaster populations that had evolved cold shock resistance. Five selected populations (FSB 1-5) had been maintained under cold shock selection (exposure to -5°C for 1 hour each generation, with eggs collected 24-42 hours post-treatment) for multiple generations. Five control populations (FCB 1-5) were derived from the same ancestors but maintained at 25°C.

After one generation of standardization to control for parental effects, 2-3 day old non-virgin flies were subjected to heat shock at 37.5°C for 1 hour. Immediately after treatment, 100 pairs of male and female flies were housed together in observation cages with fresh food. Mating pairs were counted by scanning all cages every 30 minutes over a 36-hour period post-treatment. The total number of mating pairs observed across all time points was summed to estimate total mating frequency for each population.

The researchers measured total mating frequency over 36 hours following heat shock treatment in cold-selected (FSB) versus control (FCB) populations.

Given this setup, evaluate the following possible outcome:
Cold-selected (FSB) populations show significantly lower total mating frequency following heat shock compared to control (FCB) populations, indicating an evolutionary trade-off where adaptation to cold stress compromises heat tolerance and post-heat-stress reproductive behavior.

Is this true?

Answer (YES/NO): NO